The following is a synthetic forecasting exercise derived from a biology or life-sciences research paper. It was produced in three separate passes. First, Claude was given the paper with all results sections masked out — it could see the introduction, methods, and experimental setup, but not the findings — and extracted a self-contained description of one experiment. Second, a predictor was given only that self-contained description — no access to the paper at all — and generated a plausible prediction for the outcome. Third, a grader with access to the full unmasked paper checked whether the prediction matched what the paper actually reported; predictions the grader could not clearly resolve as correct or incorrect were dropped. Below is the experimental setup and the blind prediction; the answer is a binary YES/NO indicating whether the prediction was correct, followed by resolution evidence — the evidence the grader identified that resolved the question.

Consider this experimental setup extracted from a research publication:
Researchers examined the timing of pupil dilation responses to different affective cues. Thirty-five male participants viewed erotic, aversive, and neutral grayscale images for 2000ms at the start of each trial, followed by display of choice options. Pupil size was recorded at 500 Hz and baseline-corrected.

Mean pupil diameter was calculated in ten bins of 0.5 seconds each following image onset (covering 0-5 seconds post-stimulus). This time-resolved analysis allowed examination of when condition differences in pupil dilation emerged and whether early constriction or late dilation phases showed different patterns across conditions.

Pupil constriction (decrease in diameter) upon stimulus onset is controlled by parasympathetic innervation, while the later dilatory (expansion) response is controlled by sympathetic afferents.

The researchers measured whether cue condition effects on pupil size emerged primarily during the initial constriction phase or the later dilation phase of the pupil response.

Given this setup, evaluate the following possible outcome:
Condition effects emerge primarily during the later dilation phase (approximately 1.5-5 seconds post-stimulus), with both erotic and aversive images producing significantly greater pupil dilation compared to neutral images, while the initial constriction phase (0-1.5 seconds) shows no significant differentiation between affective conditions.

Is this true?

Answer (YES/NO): NO